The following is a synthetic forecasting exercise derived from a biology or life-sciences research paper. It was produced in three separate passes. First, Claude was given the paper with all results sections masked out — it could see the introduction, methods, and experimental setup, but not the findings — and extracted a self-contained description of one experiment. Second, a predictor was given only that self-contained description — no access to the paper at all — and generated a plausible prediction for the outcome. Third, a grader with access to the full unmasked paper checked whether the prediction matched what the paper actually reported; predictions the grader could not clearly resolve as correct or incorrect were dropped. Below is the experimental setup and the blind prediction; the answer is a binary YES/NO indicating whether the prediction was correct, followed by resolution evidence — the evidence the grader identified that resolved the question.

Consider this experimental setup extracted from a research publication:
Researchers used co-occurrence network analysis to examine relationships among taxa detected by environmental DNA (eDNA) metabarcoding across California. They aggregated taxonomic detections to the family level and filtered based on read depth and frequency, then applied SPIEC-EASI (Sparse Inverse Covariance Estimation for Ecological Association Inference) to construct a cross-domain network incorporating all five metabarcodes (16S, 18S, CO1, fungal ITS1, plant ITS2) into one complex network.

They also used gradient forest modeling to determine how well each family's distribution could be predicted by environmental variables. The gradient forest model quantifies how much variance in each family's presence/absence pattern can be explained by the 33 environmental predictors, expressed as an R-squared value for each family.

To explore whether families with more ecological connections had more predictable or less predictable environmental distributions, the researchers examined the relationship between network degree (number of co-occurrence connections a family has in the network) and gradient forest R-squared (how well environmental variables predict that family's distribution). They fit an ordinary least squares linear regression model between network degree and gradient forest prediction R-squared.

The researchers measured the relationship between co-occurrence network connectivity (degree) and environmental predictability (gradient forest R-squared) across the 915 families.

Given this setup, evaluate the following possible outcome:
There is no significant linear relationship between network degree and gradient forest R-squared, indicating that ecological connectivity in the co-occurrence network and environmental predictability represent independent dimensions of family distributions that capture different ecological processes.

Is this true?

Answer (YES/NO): NO